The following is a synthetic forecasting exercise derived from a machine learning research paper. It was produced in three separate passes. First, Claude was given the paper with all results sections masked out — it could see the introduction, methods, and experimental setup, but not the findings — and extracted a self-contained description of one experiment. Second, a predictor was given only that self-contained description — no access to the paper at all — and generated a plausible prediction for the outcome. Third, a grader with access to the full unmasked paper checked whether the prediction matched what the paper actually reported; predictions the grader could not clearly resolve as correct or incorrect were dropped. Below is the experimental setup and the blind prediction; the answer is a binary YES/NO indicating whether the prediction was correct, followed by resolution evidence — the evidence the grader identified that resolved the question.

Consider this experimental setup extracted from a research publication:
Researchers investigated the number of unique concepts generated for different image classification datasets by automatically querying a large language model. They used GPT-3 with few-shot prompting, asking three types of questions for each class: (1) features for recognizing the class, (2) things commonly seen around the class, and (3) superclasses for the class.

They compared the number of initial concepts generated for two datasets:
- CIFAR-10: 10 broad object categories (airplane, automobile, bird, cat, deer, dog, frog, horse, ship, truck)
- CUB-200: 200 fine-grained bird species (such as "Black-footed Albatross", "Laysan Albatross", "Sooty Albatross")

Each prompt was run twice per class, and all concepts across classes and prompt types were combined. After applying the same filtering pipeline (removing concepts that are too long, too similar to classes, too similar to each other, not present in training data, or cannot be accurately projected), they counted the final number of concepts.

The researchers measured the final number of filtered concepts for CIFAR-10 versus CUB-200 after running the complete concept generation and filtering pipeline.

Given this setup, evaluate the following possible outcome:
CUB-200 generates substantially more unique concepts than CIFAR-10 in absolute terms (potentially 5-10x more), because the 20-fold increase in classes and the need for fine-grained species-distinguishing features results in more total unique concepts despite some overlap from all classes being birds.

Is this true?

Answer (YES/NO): NO